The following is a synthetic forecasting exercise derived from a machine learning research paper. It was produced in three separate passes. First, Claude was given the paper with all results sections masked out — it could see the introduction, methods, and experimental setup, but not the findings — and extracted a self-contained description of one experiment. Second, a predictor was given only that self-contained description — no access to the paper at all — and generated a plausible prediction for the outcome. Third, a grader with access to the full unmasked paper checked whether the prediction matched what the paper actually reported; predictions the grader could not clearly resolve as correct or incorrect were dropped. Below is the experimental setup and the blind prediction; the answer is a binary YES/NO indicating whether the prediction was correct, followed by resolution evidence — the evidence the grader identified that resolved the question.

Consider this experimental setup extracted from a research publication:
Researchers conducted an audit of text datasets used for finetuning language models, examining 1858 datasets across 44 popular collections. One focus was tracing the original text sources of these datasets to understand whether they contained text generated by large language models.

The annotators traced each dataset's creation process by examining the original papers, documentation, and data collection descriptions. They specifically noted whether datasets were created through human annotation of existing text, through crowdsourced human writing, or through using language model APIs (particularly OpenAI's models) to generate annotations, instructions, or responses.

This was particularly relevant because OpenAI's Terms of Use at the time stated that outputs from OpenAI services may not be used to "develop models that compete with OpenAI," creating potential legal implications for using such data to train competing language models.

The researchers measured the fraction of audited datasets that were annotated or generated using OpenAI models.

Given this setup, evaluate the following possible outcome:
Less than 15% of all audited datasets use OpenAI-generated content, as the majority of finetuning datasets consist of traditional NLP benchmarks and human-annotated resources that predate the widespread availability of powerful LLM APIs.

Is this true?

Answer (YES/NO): YES